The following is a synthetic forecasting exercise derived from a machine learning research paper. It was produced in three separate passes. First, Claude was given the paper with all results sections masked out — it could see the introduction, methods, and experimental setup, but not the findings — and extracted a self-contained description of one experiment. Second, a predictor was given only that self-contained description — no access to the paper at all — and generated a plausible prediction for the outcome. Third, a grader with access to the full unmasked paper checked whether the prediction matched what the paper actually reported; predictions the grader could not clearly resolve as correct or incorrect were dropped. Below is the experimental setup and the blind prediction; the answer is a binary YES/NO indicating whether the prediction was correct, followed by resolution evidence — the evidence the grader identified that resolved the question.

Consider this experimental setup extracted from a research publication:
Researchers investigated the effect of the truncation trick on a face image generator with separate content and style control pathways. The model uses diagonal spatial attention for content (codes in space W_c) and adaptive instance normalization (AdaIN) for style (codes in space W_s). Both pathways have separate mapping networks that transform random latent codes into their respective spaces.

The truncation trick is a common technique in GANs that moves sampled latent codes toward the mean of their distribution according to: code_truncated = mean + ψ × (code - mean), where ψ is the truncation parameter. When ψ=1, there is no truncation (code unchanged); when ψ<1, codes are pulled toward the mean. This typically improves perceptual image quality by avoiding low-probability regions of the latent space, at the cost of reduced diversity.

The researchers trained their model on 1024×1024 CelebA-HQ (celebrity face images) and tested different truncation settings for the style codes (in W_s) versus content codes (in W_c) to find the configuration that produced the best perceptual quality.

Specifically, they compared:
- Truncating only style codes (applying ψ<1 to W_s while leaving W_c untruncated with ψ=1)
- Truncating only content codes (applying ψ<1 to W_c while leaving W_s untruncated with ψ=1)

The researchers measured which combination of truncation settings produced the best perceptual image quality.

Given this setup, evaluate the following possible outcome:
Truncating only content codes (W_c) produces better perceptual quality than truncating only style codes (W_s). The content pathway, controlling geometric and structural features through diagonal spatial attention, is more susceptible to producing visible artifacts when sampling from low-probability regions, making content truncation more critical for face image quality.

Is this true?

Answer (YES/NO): NO